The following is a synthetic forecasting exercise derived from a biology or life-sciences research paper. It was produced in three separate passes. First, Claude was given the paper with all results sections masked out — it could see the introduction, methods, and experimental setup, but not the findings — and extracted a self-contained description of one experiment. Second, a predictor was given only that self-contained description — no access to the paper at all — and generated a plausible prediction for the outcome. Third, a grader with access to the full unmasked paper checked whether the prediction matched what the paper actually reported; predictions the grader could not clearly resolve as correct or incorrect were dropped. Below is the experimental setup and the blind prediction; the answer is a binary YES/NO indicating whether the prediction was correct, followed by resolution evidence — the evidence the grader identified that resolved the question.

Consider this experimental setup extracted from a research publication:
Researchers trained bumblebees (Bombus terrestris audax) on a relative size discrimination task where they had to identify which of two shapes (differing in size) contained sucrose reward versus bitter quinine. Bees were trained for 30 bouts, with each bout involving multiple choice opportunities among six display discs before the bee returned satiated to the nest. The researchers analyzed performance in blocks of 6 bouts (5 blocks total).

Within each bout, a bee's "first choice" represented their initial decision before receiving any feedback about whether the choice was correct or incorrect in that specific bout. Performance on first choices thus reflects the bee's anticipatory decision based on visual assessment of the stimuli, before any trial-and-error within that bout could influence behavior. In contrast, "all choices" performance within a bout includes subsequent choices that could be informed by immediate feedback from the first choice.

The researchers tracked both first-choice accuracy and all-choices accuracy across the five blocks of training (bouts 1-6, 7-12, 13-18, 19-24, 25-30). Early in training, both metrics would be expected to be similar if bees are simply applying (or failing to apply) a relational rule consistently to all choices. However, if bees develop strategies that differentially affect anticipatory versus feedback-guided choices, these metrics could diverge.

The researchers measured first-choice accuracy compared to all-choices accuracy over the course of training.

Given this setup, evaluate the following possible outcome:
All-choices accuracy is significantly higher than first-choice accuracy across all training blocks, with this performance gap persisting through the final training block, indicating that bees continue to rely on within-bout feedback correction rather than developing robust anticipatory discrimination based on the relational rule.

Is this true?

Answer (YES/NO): NO